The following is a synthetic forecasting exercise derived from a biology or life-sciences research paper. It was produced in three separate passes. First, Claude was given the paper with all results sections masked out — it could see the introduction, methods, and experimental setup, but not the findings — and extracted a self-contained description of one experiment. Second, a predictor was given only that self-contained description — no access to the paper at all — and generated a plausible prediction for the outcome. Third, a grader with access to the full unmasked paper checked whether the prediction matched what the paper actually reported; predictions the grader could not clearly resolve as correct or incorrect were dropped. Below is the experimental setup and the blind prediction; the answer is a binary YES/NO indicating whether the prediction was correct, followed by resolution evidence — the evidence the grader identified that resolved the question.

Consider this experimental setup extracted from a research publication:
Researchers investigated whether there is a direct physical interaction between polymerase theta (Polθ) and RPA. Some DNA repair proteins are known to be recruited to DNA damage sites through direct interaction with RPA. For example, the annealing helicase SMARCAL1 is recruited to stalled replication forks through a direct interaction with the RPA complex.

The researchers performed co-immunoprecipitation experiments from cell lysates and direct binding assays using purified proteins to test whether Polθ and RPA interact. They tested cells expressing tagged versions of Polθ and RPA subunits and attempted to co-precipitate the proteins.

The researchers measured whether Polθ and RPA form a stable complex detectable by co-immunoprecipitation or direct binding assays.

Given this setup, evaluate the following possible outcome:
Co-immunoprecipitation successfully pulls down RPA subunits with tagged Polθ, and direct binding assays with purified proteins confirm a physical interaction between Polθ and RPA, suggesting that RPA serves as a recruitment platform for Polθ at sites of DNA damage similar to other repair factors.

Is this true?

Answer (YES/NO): NO